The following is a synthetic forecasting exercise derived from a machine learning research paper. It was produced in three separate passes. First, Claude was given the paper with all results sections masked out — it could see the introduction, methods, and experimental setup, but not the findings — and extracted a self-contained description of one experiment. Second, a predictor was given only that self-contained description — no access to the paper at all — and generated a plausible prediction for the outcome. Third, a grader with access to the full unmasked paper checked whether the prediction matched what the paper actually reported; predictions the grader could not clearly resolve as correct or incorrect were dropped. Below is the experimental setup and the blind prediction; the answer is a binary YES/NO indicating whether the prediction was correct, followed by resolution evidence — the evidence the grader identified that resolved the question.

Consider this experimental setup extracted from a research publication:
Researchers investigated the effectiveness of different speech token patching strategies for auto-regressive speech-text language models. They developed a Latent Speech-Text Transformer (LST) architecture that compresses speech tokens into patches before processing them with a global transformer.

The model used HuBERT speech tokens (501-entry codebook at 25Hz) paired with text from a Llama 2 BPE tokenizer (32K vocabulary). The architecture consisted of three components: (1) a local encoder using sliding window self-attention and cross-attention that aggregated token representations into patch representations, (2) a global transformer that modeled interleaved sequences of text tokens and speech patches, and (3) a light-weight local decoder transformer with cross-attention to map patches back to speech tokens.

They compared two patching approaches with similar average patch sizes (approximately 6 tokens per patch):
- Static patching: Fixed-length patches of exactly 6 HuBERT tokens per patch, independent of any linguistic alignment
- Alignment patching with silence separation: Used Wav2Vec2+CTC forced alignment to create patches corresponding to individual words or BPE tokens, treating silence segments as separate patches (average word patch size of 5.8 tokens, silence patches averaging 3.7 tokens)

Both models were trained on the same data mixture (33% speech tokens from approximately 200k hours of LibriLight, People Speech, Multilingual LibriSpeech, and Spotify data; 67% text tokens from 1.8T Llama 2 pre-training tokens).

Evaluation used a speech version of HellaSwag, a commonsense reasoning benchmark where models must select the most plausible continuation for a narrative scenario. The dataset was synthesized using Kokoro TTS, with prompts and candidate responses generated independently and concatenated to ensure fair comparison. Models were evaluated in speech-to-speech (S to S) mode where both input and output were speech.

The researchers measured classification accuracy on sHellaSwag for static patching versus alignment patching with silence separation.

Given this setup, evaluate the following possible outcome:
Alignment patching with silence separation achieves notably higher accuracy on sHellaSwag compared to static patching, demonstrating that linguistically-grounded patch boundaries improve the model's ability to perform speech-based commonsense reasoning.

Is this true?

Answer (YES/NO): NO